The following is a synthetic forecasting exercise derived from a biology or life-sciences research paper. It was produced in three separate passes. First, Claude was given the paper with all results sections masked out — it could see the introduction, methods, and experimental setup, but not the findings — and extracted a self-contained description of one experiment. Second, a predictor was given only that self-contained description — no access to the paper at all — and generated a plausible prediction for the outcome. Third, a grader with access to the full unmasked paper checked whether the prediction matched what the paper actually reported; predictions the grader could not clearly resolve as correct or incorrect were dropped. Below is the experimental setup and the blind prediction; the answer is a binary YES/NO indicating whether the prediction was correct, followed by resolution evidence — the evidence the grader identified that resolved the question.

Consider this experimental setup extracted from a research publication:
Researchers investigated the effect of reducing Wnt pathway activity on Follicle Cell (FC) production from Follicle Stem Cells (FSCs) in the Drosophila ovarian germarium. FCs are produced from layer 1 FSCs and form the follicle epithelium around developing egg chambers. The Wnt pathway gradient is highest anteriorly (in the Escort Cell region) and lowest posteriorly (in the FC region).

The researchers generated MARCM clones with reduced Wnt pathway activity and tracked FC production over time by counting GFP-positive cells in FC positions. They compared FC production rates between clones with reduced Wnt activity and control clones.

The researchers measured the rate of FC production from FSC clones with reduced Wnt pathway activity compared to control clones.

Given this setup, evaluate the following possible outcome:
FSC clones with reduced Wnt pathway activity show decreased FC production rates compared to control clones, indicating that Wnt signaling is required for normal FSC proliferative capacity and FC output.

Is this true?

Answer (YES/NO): NO